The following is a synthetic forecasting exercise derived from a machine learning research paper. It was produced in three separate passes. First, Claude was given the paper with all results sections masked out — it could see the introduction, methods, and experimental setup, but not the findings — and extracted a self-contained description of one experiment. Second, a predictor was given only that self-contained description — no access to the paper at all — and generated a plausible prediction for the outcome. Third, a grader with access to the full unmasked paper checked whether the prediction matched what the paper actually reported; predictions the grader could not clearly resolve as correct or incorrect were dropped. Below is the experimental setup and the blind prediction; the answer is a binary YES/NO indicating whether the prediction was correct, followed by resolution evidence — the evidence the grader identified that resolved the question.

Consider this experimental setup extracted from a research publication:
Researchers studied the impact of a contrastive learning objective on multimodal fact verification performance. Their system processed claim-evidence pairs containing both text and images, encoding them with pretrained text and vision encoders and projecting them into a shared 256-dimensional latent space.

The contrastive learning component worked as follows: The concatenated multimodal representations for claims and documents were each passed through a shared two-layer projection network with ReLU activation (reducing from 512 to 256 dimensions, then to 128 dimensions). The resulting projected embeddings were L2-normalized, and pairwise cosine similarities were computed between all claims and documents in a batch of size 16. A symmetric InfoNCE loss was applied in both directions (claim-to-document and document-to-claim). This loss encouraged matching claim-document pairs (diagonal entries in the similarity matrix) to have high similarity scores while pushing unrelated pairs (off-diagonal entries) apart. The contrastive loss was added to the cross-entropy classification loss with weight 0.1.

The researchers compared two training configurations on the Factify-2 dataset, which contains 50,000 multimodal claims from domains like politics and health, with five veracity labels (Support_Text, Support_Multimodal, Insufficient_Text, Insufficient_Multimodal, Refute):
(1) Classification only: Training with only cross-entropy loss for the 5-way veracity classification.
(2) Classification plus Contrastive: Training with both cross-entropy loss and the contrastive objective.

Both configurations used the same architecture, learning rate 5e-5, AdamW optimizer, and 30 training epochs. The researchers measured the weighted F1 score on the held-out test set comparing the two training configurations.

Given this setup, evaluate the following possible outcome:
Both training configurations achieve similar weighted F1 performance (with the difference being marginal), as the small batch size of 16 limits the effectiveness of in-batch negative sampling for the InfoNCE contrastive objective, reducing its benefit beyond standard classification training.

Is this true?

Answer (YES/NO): NO